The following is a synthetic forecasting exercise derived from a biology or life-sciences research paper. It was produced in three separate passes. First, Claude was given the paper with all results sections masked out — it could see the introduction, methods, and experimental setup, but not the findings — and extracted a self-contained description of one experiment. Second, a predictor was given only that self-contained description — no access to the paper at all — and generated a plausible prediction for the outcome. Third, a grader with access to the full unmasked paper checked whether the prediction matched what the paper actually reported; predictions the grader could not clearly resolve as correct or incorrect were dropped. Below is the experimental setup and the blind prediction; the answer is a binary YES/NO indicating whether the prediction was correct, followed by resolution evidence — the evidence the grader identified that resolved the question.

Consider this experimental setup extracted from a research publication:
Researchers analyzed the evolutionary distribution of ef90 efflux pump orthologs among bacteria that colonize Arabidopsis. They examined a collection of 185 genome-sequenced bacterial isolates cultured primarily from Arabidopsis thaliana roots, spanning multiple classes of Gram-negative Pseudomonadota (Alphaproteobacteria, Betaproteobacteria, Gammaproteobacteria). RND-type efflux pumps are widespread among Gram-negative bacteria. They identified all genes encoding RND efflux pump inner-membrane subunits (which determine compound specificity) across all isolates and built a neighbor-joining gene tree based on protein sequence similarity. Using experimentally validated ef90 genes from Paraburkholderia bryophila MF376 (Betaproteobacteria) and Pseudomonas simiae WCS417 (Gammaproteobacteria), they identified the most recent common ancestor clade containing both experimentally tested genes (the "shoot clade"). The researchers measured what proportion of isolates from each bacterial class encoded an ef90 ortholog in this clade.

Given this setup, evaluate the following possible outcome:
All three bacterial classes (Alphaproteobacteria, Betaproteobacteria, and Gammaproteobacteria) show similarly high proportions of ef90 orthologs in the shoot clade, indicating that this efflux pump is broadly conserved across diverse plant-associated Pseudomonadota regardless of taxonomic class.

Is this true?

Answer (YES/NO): YES